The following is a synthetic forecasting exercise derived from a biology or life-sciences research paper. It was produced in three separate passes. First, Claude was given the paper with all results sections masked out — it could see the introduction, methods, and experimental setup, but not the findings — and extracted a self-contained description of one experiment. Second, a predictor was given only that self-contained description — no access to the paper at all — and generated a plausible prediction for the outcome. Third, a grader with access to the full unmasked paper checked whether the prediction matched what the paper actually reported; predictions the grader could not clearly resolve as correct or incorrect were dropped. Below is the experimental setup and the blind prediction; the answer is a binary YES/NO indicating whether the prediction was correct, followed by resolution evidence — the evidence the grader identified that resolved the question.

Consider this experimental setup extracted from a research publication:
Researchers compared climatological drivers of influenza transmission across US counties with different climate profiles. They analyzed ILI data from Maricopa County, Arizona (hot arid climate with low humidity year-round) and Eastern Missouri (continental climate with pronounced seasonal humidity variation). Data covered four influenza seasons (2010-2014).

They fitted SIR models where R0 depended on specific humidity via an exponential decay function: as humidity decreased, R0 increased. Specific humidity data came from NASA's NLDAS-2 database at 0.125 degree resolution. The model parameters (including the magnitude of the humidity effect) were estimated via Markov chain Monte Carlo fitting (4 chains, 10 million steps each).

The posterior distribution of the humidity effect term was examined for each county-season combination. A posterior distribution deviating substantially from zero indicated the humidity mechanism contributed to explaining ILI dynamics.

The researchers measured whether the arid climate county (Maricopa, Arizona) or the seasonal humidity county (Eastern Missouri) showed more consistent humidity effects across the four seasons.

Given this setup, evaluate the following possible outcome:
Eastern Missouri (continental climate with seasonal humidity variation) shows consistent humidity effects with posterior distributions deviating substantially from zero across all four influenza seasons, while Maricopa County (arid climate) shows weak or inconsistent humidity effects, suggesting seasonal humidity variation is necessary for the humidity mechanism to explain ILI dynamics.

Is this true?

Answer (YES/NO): NO